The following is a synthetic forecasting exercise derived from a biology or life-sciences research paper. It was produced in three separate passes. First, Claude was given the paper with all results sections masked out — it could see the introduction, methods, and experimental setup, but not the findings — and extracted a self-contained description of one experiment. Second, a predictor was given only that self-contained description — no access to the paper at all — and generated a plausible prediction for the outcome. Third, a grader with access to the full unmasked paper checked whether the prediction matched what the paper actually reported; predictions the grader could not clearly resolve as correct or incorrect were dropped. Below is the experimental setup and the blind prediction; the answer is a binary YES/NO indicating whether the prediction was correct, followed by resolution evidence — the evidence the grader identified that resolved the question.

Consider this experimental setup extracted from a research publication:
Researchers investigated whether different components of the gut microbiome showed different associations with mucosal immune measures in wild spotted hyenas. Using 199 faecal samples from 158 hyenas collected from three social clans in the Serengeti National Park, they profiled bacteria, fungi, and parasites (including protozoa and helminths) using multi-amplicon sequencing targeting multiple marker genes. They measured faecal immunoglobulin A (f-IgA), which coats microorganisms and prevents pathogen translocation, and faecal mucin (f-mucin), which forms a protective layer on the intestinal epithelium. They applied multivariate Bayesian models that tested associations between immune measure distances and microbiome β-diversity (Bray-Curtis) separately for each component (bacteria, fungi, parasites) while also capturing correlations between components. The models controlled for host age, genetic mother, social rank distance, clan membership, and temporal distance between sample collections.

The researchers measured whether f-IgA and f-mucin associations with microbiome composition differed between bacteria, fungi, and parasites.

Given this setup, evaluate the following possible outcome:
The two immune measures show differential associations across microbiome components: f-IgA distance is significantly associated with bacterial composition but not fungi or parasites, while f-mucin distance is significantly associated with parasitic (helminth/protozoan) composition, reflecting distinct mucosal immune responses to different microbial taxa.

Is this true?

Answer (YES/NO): NO